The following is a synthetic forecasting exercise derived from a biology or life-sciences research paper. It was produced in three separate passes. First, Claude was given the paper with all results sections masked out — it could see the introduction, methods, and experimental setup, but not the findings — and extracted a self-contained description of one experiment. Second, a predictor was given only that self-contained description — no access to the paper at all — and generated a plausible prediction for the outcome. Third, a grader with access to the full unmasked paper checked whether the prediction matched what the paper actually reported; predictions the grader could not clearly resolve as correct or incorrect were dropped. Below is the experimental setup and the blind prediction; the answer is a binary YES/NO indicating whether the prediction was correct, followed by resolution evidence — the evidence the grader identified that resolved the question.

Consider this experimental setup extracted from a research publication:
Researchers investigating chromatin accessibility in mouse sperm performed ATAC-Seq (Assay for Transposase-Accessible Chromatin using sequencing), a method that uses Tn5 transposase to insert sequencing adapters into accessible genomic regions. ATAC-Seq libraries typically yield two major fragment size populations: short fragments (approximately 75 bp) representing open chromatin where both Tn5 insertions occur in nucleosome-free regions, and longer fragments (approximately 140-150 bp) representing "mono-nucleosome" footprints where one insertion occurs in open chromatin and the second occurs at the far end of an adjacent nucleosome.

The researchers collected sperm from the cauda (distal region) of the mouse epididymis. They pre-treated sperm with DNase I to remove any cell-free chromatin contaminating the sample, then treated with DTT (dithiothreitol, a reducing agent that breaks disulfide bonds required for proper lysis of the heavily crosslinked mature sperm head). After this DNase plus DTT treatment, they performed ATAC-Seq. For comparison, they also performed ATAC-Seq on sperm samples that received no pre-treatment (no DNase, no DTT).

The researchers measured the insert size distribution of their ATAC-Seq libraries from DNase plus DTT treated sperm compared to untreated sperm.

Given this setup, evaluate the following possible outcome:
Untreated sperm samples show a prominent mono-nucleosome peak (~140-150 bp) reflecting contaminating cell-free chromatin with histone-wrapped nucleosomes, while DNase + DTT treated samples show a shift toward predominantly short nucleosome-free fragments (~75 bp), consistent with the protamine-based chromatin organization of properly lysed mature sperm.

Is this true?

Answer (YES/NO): YES